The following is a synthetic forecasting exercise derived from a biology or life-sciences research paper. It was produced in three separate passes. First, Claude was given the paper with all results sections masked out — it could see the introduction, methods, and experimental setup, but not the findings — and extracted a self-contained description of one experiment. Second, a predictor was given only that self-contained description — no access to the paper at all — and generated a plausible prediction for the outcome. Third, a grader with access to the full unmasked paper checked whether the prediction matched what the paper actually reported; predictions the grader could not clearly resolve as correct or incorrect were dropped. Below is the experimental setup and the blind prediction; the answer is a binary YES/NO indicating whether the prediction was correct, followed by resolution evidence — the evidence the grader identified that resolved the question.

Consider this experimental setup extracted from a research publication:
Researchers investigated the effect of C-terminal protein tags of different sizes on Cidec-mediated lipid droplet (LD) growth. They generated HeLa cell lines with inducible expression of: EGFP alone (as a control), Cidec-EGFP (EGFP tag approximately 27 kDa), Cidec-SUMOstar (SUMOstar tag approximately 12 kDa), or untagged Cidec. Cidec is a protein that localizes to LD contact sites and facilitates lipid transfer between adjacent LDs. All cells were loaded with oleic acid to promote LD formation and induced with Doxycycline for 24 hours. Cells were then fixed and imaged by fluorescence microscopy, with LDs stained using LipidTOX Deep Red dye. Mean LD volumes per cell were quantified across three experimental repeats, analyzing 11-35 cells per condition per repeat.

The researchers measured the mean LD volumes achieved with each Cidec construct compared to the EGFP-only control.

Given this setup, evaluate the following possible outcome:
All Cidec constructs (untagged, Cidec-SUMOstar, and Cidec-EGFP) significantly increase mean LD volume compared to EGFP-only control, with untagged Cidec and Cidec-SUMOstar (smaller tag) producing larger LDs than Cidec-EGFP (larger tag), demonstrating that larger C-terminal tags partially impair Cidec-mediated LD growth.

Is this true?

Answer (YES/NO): YES